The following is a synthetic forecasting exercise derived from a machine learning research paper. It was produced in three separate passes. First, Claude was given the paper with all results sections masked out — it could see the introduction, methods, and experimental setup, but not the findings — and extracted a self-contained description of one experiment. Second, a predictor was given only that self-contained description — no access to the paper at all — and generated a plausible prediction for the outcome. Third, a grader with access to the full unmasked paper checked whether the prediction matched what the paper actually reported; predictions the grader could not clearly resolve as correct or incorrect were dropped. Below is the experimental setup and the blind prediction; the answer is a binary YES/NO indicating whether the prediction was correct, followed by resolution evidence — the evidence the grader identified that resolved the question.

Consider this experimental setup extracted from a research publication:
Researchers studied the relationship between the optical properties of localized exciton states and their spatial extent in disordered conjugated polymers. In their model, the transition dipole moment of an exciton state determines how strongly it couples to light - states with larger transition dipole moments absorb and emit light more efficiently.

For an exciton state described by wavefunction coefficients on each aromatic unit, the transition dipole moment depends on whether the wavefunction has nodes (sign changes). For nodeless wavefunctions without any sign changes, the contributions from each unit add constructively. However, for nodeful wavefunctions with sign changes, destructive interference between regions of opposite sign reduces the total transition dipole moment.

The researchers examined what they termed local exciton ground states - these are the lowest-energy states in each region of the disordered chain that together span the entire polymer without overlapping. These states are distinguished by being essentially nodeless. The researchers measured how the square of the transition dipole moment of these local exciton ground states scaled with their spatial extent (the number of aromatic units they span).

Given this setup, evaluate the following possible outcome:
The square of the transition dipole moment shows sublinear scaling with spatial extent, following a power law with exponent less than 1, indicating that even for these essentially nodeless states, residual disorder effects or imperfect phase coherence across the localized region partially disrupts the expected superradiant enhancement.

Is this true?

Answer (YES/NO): NO